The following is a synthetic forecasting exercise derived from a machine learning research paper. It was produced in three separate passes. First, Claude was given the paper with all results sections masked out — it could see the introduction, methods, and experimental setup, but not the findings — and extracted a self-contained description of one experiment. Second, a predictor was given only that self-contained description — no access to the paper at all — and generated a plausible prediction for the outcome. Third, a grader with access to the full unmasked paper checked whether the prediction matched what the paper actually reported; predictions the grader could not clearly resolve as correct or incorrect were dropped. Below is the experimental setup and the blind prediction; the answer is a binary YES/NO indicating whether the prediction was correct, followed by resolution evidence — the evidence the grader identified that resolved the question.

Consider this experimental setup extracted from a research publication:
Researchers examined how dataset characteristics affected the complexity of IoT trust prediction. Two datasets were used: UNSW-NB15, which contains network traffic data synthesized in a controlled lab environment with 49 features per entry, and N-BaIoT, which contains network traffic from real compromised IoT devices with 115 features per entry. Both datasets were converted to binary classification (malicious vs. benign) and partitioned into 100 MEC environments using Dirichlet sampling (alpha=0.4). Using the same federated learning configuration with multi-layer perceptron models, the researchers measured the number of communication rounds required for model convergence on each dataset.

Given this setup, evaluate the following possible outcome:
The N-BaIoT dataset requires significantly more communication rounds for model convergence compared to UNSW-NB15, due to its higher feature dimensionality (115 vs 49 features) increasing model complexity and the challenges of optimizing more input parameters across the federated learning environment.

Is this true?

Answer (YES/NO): NO